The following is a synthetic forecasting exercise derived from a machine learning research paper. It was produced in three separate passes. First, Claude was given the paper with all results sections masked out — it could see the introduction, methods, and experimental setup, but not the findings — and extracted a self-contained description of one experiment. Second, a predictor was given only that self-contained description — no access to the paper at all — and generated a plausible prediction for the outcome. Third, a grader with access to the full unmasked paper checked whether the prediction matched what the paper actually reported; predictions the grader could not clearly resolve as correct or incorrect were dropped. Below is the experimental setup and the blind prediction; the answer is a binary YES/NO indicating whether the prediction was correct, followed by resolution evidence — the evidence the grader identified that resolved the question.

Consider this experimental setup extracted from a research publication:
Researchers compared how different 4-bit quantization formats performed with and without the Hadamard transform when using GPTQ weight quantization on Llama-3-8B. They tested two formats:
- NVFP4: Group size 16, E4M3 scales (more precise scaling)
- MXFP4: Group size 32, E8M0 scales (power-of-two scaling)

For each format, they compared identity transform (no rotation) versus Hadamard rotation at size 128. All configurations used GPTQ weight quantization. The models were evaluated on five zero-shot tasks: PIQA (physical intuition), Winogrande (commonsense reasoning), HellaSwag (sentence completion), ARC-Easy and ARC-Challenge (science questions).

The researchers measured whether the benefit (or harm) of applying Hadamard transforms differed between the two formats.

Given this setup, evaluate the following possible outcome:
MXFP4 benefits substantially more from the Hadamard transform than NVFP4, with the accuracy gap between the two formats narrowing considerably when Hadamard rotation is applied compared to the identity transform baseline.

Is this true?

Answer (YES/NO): YES